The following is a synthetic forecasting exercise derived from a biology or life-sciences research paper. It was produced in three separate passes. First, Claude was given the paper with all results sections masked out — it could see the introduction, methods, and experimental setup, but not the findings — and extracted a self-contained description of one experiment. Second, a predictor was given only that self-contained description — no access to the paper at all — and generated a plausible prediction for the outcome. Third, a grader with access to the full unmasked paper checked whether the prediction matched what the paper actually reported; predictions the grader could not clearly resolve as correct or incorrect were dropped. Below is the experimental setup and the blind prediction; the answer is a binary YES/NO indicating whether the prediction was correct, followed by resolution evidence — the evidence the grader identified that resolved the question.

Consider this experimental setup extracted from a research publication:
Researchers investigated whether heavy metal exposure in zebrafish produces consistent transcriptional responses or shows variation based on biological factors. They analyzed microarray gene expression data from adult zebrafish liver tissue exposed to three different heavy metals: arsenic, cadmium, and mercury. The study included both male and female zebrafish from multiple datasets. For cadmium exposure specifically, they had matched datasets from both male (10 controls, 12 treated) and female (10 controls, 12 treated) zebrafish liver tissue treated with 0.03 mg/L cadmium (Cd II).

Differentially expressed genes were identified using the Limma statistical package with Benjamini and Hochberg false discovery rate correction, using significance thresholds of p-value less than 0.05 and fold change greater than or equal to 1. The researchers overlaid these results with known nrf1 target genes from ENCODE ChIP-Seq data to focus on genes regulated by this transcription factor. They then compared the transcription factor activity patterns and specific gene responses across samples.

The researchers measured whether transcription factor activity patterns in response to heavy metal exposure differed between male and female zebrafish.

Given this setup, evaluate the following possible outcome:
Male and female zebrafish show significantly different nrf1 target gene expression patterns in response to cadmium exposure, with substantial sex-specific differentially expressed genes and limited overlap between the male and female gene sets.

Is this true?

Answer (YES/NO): YES